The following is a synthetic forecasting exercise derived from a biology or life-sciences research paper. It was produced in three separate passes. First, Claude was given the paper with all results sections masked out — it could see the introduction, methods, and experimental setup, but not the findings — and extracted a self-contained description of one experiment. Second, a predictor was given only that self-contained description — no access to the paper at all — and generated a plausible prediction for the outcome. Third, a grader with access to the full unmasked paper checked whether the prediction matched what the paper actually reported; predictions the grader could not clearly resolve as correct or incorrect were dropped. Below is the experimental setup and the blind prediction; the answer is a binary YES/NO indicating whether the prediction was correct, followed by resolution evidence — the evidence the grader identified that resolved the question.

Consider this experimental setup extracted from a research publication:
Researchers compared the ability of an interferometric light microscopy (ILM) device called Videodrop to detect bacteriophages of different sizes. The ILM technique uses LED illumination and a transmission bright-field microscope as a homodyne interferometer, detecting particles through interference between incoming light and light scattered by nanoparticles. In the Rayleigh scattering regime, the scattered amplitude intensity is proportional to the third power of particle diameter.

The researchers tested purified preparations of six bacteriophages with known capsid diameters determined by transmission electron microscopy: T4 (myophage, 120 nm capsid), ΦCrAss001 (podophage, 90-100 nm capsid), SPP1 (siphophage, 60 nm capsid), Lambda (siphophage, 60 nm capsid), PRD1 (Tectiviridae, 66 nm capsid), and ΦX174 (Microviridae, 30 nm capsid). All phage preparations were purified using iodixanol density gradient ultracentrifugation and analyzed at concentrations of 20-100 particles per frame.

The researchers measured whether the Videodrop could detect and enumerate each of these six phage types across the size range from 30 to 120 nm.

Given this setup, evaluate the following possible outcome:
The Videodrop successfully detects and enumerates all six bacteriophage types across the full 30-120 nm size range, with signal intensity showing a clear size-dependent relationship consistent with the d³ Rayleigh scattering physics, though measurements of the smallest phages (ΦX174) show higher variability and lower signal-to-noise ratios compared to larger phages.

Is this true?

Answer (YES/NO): NO